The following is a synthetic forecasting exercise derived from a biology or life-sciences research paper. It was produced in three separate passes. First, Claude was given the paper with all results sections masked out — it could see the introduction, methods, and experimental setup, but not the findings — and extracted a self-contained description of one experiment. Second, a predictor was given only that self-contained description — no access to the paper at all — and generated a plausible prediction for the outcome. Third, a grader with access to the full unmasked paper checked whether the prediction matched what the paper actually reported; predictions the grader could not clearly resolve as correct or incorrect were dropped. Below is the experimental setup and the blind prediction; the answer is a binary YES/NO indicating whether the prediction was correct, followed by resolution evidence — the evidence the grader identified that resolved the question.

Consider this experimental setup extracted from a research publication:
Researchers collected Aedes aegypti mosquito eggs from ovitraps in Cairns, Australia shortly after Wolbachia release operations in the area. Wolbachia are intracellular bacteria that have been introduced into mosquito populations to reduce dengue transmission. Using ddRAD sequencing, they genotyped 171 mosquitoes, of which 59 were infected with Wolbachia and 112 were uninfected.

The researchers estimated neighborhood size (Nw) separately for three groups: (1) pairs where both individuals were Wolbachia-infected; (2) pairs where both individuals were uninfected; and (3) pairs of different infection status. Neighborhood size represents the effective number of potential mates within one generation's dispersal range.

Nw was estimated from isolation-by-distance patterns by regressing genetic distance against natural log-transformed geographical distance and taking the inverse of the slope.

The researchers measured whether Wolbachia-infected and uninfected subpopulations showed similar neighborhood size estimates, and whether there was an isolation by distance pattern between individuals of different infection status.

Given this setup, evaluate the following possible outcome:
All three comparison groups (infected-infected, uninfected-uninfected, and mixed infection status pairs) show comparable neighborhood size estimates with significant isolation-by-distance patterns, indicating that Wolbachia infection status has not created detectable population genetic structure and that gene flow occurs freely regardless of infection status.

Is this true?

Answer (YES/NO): NO